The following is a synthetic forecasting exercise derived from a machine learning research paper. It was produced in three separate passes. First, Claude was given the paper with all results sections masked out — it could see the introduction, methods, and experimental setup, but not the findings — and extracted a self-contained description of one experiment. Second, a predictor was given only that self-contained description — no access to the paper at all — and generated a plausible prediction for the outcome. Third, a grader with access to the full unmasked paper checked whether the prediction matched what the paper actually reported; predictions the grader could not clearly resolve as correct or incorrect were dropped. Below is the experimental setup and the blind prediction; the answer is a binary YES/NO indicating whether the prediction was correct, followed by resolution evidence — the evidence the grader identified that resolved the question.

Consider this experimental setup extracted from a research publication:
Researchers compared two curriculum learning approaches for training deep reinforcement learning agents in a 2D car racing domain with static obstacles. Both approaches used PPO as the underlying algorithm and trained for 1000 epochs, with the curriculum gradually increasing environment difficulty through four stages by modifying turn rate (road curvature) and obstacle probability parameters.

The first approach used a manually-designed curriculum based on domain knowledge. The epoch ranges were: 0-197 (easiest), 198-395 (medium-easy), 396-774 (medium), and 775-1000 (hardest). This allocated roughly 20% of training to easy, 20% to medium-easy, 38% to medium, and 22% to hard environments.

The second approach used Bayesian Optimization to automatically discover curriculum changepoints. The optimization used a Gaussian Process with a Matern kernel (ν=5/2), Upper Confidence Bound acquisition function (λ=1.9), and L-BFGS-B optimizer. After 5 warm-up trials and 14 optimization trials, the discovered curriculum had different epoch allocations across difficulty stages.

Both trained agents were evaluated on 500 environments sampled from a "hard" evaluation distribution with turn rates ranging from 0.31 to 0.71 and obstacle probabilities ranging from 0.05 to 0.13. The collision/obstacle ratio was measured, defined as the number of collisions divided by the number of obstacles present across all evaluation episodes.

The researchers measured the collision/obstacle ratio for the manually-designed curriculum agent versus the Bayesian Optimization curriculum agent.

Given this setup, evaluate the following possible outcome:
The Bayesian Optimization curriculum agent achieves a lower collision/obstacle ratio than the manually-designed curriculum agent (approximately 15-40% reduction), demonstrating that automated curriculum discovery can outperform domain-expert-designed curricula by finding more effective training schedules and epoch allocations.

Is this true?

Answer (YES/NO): NO